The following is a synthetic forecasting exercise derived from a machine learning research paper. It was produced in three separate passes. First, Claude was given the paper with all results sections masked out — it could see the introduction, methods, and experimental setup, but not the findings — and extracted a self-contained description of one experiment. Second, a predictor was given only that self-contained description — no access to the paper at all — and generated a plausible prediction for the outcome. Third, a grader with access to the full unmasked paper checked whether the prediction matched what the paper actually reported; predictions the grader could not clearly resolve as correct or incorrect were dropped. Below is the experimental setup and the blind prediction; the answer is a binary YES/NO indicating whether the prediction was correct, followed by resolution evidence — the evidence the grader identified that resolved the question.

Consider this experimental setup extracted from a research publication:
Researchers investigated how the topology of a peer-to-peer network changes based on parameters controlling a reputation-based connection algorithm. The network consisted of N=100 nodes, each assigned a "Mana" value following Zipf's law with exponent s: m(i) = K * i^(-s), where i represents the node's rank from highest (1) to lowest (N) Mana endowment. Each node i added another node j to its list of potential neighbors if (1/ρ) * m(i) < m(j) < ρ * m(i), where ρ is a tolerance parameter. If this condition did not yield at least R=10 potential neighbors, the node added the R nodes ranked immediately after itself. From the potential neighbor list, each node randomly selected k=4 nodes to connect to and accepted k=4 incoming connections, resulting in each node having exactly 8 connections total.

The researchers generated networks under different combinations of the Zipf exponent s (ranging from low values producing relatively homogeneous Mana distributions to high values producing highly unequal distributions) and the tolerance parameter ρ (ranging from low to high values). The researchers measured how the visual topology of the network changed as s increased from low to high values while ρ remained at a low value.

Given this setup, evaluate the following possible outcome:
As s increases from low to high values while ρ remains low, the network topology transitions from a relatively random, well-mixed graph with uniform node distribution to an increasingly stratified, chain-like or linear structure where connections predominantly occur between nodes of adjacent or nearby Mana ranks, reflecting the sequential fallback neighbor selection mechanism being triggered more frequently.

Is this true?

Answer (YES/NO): YES